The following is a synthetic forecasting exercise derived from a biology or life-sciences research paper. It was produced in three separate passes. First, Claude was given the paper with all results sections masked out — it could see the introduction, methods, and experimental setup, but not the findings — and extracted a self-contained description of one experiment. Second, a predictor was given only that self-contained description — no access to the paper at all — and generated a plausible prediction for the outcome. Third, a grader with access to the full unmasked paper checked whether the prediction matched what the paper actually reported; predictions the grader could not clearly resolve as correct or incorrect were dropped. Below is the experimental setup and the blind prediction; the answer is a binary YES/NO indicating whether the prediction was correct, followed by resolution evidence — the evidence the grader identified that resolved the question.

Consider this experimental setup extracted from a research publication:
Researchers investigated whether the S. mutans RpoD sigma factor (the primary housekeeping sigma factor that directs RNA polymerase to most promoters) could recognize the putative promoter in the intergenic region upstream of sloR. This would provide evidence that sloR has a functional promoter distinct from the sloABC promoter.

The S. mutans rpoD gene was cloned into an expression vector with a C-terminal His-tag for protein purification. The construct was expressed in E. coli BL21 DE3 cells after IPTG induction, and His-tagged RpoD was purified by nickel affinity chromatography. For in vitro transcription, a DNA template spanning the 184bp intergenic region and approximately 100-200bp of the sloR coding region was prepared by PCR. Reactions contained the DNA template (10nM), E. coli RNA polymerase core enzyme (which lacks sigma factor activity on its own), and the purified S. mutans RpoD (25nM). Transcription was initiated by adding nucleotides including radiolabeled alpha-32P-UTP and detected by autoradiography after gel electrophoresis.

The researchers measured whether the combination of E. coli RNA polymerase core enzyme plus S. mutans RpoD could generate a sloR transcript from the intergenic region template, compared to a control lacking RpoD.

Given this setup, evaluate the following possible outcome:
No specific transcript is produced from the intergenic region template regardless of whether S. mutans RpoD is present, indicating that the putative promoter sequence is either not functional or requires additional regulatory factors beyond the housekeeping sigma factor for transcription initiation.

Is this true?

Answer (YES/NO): NO